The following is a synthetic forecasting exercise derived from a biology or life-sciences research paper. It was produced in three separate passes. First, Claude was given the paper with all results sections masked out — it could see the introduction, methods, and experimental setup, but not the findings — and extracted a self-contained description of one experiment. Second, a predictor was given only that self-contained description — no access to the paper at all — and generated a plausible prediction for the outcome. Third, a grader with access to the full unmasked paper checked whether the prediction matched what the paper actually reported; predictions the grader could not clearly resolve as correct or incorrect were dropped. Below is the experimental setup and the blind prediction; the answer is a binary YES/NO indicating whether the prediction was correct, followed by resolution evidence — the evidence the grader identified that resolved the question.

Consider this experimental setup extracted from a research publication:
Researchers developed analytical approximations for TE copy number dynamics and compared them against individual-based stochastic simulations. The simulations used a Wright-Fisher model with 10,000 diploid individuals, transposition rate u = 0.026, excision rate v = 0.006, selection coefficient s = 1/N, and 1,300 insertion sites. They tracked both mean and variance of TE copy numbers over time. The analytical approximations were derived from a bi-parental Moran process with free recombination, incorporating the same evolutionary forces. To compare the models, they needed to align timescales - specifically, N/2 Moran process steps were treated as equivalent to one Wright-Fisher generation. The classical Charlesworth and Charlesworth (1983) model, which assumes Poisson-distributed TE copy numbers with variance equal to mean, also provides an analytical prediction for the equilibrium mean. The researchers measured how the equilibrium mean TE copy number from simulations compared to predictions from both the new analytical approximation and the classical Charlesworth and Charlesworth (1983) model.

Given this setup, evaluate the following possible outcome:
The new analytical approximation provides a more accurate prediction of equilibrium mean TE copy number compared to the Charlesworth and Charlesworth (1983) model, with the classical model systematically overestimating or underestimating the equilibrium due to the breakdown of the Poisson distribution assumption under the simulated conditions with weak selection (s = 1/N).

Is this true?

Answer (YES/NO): YES